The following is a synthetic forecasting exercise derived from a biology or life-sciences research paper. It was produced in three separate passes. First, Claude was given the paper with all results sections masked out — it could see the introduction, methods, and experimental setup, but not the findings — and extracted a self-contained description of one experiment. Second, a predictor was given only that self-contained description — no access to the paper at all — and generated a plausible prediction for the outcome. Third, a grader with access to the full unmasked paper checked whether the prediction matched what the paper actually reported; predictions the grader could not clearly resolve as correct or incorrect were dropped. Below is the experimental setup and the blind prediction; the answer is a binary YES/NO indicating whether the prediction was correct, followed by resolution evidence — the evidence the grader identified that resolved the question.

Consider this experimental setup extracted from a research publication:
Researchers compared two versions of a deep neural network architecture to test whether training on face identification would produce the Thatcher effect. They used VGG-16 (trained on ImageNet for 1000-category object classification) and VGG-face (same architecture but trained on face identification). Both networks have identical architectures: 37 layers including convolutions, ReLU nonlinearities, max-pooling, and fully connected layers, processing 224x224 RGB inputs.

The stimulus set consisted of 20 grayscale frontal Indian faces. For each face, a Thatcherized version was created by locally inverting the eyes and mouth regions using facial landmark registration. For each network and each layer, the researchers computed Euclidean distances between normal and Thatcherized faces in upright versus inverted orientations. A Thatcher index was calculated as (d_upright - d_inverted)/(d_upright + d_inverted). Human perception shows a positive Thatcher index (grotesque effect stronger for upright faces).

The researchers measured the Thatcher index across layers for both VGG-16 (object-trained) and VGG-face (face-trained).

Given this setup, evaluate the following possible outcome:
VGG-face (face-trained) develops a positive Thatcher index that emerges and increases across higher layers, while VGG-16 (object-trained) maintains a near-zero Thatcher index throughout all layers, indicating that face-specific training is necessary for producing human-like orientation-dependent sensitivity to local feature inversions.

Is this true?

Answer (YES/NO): NO